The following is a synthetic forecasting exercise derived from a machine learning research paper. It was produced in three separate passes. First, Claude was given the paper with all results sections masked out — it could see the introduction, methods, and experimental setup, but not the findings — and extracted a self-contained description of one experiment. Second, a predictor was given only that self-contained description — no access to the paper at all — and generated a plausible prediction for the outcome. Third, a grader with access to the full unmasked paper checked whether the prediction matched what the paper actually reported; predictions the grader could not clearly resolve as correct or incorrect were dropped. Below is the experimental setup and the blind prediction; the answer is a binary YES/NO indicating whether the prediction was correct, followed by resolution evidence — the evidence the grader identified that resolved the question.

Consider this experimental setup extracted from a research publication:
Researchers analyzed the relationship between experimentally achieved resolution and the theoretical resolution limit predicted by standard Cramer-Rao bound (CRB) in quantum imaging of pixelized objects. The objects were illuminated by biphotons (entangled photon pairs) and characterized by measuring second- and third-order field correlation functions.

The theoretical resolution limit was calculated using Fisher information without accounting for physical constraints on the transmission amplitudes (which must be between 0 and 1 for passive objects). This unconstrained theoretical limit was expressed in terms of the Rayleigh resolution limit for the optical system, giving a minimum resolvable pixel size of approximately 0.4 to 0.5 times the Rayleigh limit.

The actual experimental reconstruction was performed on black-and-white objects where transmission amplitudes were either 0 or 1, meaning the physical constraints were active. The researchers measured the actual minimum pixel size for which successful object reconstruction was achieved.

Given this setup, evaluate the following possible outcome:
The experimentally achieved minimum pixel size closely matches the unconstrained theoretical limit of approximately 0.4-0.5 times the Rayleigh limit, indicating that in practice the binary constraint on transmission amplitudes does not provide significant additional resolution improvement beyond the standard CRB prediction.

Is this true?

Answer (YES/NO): NO